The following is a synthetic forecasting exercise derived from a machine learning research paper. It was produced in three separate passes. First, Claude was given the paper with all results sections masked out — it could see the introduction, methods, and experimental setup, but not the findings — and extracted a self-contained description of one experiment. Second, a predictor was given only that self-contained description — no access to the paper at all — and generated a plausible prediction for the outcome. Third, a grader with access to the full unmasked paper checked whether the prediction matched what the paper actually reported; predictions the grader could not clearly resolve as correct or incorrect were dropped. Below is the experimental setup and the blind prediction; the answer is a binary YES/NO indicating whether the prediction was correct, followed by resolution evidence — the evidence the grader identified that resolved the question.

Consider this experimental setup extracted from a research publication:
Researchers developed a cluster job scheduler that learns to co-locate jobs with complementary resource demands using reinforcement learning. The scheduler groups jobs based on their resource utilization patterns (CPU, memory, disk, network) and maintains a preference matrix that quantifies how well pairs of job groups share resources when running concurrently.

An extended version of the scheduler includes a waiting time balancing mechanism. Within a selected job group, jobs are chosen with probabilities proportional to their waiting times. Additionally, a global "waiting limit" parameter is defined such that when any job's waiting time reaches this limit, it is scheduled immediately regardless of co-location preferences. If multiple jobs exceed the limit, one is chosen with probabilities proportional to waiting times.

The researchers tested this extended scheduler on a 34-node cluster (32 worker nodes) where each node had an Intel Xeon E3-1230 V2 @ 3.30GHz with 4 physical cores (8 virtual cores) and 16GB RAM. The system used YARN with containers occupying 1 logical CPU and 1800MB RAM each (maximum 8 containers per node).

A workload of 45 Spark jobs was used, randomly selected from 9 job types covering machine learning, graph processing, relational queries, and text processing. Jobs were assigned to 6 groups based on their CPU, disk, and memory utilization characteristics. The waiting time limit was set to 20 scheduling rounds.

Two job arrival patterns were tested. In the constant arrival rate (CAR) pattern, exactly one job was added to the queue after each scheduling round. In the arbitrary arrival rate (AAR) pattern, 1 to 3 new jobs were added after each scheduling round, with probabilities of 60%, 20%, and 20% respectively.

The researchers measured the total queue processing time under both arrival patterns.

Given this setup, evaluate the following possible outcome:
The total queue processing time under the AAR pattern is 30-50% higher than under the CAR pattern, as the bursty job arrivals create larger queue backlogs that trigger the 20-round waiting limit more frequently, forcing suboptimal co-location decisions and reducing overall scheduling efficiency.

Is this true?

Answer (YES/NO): NO